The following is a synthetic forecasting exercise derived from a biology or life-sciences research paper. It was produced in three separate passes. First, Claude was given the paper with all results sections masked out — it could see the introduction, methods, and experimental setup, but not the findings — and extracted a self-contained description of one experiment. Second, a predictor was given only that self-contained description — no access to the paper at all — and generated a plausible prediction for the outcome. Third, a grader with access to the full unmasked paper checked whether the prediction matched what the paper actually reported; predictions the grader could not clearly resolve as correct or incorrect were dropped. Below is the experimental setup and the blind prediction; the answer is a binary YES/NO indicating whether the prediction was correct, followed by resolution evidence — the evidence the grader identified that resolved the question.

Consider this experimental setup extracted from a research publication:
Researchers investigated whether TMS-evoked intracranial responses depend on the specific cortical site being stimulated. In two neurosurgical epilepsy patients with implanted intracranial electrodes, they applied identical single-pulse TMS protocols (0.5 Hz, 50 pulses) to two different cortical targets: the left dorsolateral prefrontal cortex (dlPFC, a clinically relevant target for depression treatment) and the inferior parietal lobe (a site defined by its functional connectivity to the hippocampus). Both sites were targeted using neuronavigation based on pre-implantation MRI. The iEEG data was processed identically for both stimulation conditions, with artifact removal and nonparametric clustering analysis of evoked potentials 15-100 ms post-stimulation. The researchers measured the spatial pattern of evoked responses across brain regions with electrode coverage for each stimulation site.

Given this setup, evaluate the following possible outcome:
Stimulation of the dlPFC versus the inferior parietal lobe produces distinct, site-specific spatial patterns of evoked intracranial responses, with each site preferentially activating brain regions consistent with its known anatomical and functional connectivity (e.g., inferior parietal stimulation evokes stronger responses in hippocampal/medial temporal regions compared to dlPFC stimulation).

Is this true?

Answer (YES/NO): NO